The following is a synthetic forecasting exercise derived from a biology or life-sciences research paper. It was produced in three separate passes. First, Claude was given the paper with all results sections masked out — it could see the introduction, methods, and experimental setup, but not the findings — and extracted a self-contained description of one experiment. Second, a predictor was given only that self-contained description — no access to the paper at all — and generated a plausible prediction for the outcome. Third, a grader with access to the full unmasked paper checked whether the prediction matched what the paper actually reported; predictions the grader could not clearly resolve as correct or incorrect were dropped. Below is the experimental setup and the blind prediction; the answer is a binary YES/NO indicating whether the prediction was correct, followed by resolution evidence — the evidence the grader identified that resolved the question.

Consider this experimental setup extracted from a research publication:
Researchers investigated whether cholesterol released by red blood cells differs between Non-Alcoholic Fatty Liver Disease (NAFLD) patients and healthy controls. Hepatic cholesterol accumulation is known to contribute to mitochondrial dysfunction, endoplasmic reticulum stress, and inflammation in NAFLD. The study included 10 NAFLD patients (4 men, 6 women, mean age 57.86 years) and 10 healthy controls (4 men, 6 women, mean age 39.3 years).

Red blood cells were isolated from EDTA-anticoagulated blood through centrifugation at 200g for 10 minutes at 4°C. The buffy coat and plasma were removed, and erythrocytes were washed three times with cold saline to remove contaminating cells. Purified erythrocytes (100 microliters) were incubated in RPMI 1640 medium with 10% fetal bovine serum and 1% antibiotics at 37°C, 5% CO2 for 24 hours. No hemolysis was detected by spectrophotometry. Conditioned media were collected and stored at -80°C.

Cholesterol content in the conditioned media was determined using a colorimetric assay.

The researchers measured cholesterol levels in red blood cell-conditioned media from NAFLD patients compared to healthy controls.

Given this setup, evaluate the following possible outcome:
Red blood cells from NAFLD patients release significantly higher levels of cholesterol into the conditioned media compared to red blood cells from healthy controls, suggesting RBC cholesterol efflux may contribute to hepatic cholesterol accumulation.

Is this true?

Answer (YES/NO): NO